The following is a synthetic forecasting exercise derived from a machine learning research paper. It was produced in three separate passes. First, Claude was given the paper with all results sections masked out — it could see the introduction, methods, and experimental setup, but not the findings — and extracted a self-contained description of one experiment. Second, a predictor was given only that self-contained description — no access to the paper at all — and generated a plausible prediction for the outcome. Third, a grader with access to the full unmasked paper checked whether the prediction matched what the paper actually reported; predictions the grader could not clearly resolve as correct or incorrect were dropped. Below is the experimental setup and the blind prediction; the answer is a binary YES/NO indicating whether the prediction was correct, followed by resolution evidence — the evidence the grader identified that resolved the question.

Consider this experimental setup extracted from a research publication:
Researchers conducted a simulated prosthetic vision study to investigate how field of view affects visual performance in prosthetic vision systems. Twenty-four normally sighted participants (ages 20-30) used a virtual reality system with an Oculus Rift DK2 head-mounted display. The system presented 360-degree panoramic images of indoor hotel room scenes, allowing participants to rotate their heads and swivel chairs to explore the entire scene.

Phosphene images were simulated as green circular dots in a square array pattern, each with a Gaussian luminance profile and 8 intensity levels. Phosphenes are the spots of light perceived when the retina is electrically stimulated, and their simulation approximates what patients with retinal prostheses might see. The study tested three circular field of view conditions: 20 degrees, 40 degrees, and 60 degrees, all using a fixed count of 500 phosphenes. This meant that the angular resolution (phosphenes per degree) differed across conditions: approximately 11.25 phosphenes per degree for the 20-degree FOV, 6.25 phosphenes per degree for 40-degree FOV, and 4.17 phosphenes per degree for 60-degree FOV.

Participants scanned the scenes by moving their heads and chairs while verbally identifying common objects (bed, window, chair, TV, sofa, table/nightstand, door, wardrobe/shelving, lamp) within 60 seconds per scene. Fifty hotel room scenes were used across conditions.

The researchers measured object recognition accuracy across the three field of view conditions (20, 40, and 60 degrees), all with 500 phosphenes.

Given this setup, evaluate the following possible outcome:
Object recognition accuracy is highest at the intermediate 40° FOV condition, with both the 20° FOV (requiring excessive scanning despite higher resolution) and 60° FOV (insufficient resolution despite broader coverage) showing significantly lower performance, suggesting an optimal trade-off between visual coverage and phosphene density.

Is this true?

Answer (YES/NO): NO